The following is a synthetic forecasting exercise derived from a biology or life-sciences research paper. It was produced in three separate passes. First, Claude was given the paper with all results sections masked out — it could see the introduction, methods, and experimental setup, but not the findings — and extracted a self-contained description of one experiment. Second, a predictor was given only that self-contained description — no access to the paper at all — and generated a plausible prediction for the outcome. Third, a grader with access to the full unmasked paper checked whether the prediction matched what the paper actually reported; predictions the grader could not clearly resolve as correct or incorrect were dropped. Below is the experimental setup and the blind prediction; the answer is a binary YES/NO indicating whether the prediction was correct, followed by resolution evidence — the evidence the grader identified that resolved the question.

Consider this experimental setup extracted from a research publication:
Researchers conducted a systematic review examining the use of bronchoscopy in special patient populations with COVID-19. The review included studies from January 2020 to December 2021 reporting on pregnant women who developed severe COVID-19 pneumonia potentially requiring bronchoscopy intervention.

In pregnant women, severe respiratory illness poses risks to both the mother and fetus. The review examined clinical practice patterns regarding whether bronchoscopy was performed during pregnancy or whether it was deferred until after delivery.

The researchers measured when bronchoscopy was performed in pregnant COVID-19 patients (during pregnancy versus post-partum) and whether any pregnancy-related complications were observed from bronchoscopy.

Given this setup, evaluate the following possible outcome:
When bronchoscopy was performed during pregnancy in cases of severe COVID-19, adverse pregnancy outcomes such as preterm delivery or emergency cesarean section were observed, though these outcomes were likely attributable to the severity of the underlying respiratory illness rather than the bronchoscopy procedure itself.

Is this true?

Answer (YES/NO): NO